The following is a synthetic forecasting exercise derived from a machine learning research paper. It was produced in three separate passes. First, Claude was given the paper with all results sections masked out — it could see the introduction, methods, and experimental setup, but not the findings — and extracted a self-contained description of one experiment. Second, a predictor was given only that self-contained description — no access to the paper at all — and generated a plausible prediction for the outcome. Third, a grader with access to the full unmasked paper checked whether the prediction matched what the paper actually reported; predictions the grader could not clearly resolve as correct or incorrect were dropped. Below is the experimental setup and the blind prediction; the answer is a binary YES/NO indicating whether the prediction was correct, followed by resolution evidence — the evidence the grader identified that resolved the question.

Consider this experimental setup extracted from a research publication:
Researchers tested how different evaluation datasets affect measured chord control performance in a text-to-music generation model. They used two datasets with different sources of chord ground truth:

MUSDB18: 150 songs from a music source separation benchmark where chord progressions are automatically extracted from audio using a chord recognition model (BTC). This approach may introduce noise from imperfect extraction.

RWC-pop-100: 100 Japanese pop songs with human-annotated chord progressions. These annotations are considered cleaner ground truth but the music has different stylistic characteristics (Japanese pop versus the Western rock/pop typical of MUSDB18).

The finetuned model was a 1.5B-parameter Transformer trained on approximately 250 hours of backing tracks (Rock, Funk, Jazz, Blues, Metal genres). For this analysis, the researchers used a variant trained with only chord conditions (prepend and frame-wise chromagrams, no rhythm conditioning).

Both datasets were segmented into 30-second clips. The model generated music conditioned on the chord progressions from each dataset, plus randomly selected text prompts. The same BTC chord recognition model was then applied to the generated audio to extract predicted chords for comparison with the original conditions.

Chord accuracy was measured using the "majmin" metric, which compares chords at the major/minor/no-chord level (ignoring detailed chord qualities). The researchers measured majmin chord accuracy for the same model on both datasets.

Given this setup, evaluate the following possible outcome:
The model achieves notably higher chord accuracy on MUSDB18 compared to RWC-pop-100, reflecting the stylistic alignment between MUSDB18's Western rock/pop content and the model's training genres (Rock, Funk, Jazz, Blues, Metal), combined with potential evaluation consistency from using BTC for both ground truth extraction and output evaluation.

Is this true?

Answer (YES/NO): NO